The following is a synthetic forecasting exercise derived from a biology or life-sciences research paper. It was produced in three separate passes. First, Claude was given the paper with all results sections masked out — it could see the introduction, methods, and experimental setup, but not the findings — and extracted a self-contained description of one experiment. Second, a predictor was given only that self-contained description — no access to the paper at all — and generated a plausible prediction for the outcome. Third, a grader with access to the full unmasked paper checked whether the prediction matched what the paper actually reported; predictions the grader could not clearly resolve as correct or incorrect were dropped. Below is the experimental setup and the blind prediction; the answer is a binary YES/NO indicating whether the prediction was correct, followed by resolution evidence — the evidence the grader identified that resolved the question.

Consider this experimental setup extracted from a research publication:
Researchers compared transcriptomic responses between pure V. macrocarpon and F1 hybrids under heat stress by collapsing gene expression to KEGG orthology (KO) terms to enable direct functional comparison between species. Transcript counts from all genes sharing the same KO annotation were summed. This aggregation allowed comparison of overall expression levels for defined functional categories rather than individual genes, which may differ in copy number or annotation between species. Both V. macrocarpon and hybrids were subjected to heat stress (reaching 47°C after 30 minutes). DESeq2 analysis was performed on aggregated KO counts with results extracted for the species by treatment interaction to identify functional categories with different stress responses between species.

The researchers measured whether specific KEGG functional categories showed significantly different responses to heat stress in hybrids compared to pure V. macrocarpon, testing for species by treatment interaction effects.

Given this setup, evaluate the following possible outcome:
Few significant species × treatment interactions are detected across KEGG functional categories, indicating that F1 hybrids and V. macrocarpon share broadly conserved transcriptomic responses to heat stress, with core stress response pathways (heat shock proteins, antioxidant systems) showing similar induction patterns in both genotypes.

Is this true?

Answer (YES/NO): NO